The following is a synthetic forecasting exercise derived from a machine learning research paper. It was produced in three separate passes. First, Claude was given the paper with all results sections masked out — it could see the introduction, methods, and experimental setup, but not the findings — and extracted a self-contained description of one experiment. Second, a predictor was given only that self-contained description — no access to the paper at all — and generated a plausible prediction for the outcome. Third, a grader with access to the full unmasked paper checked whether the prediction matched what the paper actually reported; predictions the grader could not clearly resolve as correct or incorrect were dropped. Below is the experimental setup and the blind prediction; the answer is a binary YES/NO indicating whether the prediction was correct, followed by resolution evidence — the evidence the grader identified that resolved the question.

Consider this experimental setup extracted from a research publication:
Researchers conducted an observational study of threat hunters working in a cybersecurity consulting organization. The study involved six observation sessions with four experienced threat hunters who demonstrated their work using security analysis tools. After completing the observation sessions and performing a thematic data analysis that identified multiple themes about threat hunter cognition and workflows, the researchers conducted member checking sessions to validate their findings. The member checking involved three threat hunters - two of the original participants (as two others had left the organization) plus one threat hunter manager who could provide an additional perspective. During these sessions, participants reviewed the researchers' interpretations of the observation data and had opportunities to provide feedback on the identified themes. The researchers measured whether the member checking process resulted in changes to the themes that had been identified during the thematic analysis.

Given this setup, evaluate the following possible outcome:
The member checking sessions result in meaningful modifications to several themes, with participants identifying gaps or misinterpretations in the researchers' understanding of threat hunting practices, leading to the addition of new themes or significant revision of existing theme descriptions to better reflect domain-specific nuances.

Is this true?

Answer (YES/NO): NO